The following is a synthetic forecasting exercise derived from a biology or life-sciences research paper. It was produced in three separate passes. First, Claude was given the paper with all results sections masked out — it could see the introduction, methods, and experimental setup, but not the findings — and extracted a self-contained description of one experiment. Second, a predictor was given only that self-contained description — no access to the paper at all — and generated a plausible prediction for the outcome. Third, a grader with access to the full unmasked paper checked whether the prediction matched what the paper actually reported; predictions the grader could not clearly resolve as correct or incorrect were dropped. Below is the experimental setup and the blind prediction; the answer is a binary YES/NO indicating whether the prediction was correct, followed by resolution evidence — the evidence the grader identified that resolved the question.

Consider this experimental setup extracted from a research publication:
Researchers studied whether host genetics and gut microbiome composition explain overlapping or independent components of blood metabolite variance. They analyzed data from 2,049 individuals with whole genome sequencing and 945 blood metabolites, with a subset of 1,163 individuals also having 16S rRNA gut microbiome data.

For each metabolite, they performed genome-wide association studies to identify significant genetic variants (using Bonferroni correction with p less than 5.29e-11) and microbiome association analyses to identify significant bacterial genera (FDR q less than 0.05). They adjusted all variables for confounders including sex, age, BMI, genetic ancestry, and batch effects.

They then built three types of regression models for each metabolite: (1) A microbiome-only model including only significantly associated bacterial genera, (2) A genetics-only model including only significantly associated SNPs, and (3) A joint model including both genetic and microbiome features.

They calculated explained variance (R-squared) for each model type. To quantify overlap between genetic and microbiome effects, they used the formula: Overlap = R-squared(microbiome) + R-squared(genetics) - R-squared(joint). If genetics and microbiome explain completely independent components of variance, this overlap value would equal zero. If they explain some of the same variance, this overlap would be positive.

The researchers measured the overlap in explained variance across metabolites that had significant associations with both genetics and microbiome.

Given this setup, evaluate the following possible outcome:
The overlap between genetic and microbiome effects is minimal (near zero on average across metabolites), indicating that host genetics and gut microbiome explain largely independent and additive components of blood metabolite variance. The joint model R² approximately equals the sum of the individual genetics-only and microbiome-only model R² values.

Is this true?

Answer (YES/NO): YES